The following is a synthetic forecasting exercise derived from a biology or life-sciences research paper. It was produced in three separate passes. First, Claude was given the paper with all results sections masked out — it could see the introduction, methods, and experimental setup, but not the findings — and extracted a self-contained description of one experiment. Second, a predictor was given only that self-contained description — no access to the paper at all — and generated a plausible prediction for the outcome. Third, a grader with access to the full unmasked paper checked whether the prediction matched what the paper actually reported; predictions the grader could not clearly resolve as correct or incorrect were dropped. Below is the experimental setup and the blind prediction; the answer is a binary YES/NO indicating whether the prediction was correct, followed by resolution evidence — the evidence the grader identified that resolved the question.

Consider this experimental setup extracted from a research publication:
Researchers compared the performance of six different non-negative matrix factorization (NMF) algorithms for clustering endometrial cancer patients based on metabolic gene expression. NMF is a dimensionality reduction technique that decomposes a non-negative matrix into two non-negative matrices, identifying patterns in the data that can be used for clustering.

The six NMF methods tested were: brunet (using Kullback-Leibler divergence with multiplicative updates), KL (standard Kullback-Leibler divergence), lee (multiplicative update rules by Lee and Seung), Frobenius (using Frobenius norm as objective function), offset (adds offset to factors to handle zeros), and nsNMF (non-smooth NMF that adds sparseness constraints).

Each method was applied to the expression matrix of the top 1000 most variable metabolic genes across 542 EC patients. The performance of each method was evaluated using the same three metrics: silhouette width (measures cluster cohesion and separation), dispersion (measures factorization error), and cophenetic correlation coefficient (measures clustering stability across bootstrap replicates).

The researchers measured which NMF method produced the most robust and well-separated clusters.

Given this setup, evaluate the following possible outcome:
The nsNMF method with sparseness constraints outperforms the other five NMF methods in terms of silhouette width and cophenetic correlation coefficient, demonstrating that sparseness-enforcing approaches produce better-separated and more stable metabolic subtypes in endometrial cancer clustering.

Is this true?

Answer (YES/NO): NO